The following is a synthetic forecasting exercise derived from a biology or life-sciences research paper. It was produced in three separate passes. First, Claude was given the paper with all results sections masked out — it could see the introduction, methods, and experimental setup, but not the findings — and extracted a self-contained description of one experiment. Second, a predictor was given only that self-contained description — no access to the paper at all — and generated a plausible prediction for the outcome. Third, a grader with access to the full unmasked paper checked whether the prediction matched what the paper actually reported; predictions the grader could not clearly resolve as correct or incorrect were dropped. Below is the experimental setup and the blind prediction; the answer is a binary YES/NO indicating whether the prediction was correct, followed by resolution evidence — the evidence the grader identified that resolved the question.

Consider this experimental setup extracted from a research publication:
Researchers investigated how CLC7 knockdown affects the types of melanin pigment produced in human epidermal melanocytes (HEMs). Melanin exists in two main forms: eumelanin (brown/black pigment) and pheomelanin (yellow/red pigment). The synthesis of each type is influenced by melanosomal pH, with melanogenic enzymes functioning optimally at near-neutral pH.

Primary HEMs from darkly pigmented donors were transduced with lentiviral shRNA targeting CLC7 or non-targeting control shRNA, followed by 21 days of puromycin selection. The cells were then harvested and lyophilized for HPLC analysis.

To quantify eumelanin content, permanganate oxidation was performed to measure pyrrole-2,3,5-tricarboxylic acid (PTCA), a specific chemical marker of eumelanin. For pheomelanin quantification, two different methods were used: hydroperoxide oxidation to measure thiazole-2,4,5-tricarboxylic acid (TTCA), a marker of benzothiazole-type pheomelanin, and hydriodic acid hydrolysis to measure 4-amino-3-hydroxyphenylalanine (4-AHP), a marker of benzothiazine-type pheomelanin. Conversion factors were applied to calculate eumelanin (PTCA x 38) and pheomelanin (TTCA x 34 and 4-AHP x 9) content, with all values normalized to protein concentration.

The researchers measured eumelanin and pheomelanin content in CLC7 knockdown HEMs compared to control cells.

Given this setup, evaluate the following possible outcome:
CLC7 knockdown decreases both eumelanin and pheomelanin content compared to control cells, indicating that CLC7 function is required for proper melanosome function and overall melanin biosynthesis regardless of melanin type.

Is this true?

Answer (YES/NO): NO